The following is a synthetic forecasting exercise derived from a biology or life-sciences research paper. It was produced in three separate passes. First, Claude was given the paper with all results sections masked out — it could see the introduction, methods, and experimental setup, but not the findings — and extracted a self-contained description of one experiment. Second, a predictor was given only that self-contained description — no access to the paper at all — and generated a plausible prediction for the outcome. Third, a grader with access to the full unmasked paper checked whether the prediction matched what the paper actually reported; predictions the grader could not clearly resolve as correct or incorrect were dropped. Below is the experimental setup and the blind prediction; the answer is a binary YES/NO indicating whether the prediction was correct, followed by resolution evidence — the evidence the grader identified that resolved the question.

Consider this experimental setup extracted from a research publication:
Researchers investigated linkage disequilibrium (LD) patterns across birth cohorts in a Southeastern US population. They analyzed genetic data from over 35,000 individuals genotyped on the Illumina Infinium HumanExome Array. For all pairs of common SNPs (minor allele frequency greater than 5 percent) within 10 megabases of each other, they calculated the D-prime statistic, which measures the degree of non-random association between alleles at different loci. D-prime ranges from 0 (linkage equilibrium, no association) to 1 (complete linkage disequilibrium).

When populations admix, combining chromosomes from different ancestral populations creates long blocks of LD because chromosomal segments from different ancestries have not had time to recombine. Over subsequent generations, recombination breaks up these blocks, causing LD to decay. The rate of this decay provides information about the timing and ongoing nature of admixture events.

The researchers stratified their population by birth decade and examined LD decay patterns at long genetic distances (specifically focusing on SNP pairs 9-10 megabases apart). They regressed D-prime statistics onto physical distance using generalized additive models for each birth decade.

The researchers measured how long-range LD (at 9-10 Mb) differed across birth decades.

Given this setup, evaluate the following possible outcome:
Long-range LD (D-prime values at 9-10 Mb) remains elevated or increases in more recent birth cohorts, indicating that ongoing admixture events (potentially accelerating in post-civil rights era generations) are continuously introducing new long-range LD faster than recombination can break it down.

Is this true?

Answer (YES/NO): YES